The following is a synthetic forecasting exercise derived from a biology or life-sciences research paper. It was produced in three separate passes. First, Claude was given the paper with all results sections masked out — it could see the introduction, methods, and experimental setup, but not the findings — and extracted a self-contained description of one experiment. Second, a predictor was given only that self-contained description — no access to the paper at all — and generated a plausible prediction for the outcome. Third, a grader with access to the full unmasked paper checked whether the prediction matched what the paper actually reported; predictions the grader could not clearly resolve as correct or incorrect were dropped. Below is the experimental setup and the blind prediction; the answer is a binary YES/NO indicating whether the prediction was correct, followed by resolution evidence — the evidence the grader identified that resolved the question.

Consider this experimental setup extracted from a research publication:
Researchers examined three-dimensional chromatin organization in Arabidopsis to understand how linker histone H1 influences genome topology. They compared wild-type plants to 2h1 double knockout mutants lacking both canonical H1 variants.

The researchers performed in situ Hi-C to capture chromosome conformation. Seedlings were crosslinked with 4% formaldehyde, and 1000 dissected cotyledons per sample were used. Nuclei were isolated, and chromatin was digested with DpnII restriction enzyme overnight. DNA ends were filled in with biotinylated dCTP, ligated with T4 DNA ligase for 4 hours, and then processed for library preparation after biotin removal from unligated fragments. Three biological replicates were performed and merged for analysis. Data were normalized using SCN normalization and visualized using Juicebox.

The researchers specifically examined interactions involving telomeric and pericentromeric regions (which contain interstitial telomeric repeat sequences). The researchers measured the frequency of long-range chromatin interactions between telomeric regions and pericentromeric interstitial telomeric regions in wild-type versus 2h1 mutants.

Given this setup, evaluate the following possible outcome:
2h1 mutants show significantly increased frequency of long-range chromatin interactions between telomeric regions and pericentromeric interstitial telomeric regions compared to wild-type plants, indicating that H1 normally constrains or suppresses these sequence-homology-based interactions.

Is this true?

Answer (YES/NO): NO